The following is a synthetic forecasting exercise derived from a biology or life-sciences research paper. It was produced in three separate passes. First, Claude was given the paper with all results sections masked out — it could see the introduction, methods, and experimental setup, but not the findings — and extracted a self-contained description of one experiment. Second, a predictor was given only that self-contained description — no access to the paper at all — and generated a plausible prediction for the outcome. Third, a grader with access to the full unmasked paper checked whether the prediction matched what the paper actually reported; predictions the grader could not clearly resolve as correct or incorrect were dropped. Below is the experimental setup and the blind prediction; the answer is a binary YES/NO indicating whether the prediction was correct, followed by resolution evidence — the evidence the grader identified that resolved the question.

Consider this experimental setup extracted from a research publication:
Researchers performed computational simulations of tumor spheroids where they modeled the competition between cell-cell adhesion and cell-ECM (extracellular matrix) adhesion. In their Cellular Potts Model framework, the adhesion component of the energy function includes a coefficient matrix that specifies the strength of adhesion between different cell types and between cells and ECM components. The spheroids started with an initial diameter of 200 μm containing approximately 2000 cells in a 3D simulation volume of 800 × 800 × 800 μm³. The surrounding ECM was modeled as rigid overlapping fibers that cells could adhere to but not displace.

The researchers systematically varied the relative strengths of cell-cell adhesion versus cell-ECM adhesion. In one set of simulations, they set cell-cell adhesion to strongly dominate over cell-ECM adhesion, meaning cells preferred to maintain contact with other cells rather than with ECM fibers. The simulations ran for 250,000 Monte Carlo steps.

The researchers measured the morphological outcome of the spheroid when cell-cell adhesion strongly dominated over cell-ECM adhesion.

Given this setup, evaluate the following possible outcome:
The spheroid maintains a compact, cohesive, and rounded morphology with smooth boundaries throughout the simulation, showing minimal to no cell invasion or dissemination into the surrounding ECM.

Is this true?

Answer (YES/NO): YES